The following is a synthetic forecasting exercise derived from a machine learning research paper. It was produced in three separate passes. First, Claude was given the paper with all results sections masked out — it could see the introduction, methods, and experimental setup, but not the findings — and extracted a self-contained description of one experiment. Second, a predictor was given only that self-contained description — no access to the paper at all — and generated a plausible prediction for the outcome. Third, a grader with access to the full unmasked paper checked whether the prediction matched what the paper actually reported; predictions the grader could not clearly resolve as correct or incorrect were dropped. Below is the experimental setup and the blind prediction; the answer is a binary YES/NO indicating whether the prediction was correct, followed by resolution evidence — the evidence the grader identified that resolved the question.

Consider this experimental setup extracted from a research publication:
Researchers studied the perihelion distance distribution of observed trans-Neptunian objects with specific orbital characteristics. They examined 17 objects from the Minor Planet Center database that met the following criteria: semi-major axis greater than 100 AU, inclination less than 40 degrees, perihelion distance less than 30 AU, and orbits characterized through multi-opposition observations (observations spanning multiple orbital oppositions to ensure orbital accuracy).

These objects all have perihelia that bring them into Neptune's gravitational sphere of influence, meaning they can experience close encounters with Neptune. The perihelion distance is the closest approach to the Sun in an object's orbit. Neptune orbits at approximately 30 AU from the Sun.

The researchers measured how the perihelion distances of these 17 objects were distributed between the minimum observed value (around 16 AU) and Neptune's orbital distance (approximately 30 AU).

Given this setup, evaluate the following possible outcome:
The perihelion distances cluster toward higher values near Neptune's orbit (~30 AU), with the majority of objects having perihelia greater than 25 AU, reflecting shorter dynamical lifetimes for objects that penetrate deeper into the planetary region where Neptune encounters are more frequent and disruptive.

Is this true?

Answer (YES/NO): NO